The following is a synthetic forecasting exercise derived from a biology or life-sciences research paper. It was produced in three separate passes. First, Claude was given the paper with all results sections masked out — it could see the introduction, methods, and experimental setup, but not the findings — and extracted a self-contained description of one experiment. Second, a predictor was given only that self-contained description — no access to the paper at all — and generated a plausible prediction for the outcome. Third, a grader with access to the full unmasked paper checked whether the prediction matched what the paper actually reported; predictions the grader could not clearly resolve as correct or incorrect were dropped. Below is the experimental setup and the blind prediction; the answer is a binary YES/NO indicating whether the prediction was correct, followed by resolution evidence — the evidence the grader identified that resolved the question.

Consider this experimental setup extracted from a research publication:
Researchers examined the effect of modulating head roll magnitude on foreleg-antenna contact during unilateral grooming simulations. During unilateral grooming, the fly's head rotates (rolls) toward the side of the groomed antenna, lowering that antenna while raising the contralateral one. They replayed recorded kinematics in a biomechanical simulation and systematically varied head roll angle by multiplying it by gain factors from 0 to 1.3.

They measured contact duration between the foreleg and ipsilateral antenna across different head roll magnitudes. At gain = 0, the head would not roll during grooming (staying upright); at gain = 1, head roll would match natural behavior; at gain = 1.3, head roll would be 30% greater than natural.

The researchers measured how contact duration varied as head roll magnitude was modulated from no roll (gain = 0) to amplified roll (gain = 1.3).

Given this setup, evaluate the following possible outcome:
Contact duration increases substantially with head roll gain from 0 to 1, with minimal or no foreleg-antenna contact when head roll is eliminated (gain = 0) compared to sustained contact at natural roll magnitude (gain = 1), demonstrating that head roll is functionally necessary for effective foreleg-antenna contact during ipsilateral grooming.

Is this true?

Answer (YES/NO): NO